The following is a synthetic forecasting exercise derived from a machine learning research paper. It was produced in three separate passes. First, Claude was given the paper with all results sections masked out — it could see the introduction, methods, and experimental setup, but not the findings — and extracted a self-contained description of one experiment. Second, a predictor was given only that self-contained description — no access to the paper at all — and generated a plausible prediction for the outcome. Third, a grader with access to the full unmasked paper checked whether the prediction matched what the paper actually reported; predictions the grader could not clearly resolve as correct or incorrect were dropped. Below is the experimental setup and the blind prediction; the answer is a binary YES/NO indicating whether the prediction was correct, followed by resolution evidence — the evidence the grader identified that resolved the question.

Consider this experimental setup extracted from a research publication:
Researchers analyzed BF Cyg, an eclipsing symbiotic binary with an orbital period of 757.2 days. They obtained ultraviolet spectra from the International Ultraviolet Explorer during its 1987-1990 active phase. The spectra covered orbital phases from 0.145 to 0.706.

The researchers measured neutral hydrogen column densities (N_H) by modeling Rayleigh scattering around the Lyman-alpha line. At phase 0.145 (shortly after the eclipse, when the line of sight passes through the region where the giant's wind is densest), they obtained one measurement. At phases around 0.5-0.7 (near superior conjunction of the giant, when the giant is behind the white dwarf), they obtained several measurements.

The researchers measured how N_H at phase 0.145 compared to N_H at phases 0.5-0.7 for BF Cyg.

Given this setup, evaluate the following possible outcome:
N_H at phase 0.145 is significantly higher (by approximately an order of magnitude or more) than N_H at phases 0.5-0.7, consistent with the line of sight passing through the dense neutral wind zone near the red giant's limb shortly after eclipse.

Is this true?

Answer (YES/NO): NO